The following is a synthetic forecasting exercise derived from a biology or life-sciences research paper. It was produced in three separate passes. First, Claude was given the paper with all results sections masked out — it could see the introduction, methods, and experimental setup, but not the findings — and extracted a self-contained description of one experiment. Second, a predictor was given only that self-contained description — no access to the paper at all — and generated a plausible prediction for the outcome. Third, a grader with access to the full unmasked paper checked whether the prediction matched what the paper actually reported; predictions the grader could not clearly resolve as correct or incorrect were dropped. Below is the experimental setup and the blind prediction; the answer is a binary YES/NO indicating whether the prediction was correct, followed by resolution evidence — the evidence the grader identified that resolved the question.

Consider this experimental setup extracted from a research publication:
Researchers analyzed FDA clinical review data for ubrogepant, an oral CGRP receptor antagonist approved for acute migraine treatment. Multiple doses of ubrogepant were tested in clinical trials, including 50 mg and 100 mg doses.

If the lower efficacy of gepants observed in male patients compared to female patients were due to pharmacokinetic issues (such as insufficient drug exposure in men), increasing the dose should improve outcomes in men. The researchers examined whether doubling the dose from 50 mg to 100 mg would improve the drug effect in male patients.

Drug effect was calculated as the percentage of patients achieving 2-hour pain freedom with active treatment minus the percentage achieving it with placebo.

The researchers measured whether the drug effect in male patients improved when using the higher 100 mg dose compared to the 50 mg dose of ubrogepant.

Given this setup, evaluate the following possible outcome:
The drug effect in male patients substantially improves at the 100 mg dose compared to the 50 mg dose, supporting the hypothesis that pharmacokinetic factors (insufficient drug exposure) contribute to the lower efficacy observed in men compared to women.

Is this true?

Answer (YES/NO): NO